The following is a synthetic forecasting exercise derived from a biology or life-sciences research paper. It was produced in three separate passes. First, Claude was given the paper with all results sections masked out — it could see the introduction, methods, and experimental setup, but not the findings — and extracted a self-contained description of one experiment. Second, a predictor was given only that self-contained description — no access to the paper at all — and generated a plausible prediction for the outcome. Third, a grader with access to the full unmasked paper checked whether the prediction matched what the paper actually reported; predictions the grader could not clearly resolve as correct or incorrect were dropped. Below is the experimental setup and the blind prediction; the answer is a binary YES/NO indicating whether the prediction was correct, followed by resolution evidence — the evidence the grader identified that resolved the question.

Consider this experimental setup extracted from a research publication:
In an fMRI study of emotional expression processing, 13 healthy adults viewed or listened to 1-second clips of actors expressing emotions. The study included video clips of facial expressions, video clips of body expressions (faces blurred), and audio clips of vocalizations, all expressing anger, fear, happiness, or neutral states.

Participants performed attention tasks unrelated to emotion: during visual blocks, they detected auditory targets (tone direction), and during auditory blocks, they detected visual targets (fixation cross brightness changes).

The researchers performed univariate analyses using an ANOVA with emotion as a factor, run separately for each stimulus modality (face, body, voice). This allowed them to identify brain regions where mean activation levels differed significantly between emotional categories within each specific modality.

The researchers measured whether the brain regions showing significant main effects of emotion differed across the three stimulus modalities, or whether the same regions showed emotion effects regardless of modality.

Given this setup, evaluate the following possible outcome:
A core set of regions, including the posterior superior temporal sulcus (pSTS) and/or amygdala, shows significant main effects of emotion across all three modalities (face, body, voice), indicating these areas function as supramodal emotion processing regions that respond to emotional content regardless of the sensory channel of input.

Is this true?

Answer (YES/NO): NO